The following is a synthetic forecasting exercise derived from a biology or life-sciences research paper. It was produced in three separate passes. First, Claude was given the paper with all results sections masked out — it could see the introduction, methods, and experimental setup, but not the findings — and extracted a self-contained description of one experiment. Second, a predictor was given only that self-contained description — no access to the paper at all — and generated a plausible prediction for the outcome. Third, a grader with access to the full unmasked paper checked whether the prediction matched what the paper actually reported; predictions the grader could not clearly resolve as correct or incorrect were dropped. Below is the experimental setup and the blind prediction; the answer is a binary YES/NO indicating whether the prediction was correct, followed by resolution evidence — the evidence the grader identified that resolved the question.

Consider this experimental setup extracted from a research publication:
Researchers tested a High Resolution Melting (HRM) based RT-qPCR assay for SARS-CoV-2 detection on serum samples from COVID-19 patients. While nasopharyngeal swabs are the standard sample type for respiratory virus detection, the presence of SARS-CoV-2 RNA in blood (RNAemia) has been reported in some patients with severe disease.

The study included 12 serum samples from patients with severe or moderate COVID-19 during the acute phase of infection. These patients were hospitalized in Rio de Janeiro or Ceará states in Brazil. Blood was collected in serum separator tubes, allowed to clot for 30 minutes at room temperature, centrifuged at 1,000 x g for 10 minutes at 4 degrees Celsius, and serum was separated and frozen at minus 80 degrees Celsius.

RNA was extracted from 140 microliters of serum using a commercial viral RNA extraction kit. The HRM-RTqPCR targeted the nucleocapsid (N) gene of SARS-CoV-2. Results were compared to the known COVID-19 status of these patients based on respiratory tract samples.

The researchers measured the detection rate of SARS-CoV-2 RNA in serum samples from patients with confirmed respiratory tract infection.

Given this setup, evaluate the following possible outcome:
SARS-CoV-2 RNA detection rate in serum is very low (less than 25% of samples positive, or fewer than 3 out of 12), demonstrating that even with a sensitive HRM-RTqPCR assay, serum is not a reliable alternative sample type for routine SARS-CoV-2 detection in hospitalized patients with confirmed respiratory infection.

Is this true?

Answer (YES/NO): YES